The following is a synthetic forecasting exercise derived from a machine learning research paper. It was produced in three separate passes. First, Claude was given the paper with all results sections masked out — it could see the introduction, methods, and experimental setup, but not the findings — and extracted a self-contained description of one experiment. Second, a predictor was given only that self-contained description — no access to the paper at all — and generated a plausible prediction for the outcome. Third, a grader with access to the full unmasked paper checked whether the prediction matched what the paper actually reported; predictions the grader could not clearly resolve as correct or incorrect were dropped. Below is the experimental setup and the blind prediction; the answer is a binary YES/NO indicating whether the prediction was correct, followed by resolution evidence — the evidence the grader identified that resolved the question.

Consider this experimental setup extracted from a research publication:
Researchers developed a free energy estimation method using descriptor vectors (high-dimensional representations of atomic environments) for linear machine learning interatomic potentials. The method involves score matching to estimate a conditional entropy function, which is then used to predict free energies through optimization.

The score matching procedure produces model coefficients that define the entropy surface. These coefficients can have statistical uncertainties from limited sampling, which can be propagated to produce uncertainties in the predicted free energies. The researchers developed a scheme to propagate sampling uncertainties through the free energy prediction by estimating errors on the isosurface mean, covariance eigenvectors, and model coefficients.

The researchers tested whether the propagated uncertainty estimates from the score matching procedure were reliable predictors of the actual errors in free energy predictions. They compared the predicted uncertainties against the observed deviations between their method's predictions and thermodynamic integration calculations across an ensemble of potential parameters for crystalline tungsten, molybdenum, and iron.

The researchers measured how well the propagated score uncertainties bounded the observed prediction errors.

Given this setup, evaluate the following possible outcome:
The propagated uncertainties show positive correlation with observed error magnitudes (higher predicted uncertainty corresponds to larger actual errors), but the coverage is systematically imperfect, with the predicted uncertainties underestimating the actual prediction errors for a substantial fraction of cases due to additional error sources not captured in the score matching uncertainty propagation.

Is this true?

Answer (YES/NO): NO